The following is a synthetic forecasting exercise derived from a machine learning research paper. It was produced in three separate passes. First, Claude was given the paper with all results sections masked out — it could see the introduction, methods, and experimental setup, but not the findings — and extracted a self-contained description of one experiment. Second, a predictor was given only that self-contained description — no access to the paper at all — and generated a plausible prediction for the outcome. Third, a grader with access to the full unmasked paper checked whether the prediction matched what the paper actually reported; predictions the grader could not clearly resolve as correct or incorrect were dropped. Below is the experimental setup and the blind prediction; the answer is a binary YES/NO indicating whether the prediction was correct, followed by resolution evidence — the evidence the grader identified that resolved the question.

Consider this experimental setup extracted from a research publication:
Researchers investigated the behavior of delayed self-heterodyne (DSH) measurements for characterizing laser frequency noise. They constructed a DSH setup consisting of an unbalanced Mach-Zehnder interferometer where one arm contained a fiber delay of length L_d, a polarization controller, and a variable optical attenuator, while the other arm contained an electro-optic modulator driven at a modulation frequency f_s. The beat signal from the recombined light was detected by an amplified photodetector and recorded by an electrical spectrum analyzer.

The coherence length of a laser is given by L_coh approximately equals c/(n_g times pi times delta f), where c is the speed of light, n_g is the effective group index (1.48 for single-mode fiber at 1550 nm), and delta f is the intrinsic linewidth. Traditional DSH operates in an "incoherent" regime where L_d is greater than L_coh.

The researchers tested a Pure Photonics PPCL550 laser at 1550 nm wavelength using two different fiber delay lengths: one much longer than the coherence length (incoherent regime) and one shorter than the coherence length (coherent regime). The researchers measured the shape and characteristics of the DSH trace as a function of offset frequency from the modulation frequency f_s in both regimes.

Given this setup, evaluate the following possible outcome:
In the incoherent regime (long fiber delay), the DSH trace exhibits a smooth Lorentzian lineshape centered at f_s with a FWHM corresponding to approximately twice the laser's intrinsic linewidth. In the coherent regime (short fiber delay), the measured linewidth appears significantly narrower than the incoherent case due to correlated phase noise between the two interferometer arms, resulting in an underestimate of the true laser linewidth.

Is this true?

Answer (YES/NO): NO